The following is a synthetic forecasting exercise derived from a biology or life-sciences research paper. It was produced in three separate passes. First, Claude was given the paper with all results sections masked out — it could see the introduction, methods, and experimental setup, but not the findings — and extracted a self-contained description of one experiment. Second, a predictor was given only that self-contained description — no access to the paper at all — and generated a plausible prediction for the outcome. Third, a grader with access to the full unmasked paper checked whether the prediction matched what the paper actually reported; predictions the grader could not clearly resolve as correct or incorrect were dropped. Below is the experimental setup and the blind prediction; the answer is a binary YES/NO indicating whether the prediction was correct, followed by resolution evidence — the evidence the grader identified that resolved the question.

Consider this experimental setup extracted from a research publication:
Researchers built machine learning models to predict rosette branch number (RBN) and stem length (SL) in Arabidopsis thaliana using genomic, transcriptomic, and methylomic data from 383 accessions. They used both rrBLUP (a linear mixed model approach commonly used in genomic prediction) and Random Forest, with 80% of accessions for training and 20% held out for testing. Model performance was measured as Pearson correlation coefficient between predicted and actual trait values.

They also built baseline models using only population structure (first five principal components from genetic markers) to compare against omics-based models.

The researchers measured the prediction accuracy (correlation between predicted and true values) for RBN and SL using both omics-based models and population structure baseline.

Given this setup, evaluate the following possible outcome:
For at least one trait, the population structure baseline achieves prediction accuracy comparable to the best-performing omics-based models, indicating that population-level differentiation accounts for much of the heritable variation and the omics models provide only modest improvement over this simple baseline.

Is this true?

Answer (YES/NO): YES